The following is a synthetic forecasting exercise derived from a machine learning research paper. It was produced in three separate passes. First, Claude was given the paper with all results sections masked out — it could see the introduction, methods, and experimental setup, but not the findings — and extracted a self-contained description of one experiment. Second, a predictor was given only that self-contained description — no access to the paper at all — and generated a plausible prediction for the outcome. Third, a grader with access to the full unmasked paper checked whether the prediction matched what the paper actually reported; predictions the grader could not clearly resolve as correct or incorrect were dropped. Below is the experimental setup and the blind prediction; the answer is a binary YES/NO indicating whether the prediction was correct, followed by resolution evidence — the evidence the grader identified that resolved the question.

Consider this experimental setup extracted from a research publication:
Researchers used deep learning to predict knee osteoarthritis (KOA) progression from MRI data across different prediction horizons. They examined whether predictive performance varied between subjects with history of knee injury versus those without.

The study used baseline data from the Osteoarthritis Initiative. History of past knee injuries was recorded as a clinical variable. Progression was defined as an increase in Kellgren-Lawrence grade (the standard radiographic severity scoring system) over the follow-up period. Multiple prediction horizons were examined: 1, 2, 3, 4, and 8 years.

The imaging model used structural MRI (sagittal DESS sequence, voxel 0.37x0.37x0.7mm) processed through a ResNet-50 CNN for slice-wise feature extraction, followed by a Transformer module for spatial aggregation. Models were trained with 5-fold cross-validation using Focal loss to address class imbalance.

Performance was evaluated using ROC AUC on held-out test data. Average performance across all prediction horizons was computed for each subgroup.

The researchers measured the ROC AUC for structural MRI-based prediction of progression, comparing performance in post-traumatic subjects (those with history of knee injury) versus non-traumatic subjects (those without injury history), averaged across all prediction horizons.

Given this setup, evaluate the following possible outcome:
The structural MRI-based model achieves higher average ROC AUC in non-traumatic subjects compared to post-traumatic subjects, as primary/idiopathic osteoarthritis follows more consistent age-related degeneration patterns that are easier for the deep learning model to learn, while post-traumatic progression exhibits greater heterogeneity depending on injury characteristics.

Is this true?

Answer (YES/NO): NO